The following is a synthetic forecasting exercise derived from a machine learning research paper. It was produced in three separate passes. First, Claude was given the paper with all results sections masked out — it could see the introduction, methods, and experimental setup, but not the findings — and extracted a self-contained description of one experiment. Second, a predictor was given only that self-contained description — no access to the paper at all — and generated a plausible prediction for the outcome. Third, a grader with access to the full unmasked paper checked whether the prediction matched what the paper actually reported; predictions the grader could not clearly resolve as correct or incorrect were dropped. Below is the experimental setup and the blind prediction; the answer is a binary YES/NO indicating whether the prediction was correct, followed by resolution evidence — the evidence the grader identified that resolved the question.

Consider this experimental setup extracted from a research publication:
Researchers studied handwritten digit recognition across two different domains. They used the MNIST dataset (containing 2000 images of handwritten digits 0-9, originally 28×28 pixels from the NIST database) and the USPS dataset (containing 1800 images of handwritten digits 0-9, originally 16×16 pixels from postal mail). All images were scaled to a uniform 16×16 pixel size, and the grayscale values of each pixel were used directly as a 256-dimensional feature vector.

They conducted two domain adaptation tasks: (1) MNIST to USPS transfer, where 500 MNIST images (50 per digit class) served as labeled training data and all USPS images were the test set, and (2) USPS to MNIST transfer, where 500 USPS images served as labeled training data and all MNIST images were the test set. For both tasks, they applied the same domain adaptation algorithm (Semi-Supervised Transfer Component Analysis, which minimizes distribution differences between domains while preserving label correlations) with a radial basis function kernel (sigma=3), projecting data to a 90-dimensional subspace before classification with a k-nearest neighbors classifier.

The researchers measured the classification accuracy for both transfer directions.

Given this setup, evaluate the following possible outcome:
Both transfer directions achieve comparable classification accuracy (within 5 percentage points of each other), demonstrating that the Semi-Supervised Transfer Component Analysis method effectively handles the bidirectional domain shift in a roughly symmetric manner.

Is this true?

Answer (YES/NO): NO